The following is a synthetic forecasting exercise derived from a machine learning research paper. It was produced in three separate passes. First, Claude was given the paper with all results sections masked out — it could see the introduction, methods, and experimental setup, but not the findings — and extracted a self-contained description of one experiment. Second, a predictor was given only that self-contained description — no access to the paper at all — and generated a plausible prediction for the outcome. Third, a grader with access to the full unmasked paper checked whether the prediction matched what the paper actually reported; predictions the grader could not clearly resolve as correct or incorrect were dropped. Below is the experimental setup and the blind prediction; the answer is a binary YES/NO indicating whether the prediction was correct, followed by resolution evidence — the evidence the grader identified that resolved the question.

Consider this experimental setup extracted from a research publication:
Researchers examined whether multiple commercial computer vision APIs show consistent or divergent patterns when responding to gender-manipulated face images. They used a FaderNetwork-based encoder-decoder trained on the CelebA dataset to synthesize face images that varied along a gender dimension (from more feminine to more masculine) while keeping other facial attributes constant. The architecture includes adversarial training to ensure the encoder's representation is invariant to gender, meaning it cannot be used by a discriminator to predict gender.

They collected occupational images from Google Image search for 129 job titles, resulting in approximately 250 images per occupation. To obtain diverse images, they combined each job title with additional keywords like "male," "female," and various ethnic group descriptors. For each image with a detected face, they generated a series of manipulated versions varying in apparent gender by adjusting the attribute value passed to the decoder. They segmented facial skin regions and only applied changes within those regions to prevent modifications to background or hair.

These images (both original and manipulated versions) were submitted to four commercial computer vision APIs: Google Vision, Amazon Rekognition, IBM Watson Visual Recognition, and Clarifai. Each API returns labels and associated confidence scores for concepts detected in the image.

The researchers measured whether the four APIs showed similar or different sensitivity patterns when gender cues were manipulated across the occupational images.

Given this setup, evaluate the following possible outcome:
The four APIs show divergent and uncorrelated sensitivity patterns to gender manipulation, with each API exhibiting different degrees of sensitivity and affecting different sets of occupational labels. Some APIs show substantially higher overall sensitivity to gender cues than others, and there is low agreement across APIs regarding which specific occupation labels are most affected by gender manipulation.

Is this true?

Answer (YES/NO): YES